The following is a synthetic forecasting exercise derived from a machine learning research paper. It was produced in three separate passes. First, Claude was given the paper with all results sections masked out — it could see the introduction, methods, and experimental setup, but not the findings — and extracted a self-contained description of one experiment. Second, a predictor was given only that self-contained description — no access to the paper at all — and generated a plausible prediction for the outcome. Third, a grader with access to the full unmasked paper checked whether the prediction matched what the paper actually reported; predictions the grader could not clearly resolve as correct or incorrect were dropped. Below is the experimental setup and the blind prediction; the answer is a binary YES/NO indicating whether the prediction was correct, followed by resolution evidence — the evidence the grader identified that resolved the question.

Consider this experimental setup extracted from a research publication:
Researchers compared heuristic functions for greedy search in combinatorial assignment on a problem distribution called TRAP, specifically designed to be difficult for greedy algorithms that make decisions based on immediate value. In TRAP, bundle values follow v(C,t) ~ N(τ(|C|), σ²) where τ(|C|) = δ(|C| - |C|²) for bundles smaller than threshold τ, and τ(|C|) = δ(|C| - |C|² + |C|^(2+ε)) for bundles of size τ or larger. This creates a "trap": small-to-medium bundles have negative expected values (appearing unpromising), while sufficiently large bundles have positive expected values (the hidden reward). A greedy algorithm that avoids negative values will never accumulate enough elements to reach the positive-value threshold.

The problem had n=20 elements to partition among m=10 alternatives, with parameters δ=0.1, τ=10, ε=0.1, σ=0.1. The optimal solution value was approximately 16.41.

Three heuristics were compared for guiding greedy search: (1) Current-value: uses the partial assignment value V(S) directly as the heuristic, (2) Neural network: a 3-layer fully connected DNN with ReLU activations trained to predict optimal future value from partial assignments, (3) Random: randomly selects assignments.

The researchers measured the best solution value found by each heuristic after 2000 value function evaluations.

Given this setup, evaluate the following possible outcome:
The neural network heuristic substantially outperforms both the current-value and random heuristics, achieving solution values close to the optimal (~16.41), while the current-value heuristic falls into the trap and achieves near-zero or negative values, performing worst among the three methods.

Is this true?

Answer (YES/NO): NO